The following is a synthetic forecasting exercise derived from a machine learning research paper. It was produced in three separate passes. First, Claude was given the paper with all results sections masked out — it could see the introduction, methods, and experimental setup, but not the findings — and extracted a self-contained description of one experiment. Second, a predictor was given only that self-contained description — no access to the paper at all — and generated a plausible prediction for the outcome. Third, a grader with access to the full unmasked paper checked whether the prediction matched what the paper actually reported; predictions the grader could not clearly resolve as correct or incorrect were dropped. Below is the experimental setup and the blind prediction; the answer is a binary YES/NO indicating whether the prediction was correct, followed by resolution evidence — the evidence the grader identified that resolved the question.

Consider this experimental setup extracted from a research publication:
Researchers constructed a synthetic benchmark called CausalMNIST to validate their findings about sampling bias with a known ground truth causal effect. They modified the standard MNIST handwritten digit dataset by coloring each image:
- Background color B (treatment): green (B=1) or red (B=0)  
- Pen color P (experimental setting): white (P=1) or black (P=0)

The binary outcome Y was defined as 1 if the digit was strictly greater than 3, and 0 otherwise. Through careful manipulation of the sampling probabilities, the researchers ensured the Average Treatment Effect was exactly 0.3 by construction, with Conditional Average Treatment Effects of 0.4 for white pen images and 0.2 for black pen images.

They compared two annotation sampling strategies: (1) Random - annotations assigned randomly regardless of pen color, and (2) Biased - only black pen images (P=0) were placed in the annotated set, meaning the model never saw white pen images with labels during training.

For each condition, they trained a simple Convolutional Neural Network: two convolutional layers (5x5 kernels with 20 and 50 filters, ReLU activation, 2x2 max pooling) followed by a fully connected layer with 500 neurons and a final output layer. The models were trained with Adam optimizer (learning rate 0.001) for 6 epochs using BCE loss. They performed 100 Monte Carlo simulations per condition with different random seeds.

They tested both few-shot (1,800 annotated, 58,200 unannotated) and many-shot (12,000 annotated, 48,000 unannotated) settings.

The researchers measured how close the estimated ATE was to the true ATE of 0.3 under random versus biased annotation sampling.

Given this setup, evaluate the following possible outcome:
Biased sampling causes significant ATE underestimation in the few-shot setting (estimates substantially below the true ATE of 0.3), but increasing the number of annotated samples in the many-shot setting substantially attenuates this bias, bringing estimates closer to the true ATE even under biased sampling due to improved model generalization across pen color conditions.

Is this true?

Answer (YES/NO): NO